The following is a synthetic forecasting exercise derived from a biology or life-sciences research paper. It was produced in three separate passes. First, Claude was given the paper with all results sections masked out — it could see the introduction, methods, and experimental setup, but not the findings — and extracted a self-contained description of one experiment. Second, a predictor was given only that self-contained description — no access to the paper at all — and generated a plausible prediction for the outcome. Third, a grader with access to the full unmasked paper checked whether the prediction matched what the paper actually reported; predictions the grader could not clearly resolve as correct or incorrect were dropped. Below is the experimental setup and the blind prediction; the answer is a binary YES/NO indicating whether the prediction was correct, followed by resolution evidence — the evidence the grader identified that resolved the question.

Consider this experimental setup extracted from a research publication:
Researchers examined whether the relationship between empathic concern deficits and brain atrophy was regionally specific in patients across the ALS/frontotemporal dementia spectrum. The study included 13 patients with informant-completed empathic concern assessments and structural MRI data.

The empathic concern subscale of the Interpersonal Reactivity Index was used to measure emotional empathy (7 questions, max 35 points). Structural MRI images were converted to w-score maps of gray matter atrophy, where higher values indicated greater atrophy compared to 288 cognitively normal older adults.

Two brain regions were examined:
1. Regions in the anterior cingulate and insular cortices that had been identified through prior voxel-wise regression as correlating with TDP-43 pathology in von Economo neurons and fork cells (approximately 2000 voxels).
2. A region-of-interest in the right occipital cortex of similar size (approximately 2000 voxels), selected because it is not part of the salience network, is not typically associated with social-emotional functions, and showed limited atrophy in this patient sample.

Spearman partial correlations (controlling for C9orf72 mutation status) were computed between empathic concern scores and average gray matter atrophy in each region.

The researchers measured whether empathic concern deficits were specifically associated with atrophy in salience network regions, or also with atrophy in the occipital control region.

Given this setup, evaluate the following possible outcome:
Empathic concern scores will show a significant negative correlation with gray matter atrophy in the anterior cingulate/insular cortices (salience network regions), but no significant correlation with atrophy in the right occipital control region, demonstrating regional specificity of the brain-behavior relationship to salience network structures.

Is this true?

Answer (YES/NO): YES